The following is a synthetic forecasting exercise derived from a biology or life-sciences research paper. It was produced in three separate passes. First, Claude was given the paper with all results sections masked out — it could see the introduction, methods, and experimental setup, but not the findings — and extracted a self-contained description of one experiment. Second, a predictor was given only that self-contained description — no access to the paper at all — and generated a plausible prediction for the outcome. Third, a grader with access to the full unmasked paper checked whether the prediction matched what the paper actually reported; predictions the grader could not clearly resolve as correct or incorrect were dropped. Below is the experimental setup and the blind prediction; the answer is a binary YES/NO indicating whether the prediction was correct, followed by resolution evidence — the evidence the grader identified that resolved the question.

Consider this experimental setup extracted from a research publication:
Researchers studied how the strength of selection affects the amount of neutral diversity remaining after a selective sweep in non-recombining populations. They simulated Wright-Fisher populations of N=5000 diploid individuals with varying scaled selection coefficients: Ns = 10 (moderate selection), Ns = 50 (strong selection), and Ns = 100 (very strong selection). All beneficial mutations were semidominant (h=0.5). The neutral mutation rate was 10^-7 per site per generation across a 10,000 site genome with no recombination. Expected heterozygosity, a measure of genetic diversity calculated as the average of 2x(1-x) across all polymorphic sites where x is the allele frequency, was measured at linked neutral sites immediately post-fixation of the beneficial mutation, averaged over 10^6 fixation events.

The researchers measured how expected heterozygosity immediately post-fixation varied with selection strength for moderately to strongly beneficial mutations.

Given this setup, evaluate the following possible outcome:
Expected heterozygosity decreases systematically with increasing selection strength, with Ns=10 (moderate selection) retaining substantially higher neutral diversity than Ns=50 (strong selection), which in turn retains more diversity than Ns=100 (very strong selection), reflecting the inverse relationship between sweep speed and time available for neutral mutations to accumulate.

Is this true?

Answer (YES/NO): YES